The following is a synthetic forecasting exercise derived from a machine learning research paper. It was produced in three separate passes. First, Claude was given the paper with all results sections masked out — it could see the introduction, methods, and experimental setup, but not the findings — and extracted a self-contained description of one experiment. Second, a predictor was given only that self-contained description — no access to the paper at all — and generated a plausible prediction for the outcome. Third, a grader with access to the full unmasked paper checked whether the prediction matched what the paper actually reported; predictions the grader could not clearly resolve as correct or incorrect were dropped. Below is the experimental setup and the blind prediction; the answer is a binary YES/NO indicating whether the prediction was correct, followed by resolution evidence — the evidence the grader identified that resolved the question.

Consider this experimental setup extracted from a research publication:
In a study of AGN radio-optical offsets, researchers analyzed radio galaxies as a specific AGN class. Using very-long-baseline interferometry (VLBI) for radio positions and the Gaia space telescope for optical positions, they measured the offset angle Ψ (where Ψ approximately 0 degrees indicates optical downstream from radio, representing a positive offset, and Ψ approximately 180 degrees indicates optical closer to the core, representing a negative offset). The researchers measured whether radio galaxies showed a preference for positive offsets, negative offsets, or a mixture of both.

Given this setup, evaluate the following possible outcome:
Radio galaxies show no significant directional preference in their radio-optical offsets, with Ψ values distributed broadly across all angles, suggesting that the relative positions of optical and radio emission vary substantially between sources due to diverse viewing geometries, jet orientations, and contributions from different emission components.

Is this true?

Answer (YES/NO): NO